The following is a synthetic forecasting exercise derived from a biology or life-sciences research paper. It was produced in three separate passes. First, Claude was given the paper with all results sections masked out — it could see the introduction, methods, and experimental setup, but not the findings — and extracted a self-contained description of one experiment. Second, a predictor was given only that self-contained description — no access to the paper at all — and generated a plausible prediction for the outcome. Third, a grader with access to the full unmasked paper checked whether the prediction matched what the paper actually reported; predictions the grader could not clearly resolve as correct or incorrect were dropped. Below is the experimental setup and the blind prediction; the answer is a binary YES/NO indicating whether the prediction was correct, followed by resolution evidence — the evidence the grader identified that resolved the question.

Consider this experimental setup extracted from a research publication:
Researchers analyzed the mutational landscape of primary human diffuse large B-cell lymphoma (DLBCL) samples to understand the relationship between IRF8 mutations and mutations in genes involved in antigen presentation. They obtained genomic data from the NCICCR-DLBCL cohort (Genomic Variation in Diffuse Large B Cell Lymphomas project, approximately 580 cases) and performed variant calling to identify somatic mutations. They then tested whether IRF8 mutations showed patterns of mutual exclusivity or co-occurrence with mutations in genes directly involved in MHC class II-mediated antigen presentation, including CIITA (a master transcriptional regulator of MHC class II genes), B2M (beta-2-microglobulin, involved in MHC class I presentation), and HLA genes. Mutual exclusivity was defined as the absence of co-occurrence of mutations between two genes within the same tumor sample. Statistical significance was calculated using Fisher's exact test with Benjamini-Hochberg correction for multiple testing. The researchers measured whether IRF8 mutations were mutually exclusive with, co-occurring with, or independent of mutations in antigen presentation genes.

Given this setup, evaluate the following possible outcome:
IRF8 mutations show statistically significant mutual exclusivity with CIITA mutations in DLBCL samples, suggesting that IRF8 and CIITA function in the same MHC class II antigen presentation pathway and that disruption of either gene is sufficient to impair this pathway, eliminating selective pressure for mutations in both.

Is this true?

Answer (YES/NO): YES